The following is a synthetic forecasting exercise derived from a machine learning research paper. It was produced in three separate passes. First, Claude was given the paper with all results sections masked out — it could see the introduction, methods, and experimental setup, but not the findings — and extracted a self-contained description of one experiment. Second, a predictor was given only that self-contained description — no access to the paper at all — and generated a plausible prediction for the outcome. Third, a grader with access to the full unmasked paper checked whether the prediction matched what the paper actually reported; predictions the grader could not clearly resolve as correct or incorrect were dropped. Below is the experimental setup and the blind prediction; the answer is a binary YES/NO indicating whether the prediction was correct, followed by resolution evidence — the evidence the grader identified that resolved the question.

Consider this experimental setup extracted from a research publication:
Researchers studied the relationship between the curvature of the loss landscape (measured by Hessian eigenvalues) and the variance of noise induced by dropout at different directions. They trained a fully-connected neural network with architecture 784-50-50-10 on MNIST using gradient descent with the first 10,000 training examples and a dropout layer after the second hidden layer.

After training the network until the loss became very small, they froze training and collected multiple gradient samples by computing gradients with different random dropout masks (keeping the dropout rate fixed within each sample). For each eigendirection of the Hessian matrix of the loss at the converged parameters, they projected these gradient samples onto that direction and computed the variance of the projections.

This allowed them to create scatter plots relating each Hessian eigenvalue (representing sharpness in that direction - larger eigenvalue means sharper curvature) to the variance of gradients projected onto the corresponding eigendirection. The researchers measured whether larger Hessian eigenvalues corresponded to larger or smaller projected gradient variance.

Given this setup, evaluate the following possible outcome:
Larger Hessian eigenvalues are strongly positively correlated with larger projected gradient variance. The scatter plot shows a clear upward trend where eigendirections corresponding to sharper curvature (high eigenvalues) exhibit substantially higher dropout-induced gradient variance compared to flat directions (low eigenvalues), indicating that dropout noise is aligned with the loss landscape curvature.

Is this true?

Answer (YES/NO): YES